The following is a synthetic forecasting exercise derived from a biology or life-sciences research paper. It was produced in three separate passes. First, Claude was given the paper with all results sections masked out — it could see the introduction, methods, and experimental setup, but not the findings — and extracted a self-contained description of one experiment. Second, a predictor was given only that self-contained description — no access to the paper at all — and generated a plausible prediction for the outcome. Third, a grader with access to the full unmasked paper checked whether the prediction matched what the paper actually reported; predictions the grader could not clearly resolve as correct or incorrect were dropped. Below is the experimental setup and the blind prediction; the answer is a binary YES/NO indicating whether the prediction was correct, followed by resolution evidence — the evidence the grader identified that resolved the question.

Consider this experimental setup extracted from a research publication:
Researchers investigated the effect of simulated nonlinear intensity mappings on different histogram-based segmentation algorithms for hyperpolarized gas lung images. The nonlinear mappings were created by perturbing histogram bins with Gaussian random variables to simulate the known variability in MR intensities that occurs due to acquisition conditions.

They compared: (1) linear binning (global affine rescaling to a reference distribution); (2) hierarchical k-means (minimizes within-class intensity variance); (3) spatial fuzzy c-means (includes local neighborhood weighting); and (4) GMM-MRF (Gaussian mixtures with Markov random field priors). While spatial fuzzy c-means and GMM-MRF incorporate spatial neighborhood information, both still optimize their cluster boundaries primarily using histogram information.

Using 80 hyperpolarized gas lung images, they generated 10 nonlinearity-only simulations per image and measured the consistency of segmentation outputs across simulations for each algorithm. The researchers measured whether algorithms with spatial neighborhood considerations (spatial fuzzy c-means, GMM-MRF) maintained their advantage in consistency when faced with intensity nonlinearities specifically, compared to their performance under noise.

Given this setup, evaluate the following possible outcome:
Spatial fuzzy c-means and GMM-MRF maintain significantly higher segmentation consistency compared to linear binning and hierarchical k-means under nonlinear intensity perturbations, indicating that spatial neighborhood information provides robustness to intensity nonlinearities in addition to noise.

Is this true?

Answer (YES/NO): NO